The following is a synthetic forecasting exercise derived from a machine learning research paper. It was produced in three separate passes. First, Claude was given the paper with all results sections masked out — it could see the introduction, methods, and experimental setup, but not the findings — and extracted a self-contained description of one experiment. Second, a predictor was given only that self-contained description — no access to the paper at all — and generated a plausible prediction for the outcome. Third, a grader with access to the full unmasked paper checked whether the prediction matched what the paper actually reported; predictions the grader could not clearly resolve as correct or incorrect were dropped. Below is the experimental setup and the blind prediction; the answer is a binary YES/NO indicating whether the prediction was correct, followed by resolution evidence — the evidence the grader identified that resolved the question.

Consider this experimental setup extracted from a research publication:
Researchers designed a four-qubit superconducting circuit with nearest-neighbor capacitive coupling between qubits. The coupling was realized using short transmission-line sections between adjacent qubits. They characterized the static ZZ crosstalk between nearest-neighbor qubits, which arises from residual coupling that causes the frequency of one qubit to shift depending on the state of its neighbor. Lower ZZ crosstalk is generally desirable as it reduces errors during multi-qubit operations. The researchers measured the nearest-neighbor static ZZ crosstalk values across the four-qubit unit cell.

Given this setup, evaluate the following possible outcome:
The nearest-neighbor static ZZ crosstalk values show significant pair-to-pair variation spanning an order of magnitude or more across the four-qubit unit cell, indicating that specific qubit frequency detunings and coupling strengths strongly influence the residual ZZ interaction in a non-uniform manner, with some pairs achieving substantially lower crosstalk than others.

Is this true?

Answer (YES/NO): NO